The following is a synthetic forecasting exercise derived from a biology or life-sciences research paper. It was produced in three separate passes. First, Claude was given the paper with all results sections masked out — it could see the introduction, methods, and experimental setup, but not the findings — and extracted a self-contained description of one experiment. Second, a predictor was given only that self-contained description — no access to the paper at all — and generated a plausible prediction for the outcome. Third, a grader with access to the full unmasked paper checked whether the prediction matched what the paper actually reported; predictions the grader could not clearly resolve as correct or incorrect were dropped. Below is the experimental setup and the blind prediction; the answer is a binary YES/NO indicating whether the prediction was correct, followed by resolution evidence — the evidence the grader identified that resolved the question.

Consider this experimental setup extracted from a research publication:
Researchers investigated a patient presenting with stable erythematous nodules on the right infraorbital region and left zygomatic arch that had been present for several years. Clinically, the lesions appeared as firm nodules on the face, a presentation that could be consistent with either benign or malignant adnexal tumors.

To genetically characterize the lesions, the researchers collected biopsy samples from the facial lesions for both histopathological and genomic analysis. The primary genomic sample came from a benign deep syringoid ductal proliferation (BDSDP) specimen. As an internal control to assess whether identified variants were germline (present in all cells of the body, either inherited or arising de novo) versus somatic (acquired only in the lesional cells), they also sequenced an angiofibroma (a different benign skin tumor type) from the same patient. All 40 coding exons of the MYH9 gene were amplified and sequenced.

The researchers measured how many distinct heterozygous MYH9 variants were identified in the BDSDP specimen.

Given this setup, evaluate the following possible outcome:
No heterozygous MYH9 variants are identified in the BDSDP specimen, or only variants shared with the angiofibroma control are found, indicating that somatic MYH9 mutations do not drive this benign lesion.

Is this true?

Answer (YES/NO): YES